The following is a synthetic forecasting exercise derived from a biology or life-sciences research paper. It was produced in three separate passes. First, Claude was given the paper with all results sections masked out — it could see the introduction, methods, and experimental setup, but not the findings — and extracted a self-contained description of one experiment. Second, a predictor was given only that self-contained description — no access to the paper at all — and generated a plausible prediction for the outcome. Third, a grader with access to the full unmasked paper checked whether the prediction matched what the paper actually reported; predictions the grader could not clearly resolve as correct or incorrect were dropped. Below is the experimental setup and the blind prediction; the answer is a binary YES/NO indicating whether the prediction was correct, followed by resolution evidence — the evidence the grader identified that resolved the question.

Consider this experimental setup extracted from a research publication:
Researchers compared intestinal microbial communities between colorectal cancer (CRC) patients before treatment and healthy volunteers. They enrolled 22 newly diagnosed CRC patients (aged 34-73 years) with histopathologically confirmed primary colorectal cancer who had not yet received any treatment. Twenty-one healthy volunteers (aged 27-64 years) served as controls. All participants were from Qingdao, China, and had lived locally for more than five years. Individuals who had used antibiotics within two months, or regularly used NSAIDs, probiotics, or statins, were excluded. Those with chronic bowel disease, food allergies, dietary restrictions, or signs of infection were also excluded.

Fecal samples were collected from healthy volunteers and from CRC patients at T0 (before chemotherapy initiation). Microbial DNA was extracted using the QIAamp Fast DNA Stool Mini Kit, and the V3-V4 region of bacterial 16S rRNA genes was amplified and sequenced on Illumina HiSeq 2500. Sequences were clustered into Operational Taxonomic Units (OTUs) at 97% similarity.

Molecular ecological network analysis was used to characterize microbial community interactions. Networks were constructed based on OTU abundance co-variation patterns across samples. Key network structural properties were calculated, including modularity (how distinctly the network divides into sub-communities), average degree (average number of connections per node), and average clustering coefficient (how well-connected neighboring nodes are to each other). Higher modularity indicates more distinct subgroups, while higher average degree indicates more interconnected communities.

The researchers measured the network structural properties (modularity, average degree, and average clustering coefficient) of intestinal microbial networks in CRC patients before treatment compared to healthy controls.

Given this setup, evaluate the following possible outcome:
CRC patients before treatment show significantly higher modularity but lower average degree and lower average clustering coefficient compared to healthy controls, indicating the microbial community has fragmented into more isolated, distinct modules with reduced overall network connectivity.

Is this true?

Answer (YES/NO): NO